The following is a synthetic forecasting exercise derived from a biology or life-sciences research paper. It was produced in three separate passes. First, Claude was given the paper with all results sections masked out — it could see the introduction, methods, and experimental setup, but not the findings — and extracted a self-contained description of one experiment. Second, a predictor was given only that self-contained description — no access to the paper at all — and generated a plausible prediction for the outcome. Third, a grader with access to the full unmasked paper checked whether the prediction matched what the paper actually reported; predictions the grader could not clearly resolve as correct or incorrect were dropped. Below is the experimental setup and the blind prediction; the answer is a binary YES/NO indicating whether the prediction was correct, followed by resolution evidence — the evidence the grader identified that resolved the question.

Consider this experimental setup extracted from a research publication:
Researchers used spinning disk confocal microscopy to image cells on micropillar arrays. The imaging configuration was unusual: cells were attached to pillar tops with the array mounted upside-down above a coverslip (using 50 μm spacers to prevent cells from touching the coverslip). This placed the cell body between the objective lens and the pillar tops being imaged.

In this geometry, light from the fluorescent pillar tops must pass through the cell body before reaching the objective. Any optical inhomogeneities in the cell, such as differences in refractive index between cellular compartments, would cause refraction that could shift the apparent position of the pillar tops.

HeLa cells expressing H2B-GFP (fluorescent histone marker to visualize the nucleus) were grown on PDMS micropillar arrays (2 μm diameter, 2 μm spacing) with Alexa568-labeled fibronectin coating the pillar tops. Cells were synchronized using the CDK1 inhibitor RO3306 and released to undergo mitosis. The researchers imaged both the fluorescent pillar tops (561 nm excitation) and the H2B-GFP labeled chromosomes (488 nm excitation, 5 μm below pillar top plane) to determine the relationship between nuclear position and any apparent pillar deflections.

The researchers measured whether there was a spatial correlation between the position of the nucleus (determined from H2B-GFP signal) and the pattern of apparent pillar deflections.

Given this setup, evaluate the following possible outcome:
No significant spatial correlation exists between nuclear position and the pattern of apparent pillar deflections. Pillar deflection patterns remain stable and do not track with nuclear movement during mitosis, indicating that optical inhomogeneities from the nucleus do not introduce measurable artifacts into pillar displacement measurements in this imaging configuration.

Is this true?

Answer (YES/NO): NO